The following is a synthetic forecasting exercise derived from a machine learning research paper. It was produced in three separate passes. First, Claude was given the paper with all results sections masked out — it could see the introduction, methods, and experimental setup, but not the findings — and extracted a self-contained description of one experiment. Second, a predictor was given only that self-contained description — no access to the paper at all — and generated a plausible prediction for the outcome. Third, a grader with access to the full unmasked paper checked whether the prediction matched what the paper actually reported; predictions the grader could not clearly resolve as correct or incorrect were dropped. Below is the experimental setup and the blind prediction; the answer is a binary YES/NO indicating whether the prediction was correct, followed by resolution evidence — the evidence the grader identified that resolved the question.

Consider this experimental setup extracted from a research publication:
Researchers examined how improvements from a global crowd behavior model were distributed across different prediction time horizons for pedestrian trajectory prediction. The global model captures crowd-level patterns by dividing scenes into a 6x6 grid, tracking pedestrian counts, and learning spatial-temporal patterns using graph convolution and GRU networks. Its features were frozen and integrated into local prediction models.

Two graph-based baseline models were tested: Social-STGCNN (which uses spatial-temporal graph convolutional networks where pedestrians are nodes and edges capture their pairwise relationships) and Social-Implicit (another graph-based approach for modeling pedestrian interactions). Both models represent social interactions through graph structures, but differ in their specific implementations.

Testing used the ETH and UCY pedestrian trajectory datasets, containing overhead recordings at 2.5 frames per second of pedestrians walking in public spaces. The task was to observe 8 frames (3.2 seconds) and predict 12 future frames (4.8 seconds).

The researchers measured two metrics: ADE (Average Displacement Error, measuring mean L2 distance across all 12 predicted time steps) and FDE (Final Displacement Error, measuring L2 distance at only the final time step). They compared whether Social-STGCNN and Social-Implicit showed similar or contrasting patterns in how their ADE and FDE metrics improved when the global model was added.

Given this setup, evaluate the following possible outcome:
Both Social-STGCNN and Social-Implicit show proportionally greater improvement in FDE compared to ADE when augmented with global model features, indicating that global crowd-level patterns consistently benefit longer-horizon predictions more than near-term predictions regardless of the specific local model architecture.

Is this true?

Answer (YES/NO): NO